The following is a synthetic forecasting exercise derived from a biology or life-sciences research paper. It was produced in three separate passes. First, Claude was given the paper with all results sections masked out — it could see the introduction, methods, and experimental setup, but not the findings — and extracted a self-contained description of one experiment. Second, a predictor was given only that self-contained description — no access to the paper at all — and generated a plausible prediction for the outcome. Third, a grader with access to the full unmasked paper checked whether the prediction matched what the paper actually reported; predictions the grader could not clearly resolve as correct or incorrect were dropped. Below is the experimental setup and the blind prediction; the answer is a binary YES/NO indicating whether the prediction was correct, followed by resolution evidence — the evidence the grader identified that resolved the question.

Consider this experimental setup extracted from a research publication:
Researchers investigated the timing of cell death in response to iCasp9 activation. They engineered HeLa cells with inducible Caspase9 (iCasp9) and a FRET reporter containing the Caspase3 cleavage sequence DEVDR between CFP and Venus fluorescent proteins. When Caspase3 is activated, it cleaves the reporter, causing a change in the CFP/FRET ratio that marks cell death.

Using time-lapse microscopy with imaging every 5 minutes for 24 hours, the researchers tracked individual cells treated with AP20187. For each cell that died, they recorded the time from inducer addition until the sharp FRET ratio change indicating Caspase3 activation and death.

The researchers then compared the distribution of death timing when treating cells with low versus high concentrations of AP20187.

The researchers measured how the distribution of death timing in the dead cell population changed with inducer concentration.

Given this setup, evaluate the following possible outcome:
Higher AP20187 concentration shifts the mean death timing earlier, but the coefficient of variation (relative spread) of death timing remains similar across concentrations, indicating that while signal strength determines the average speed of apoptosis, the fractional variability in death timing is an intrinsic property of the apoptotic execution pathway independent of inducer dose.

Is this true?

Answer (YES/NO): NO